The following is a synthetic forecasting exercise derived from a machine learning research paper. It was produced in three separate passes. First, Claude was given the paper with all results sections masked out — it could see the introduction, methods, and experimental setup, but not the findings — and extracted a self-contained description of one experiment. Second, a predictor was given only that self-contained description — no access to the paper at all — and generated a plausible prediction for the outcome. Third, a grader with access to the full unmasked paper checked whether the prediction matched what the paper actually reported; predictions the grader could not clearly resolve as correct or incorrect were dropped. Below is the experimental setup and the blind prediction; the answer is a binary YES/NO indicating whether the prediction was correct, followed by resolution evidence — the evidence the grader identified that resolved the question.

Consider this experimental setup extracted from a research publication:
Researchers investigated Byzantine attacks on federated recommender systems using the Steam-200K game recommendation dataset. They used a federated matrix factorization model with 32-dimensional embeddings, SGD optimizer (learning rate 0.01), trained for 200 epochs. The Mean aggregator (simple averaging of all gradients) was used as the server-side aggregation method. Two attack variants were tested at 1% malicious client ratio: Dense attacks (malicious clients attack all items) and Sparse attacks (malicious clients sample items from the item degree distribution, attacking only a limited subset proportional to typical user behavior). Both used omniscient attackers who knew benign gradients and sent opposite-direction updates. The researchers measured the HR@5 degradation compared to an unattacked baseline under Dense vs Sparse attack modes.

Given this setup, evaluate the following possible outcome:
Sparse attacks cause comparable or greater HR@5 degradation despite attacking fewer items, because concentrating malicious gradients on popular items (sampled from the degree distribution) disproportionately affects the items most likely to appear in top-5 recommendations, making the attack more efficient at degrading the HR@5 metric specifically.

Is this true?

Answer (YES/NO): YES